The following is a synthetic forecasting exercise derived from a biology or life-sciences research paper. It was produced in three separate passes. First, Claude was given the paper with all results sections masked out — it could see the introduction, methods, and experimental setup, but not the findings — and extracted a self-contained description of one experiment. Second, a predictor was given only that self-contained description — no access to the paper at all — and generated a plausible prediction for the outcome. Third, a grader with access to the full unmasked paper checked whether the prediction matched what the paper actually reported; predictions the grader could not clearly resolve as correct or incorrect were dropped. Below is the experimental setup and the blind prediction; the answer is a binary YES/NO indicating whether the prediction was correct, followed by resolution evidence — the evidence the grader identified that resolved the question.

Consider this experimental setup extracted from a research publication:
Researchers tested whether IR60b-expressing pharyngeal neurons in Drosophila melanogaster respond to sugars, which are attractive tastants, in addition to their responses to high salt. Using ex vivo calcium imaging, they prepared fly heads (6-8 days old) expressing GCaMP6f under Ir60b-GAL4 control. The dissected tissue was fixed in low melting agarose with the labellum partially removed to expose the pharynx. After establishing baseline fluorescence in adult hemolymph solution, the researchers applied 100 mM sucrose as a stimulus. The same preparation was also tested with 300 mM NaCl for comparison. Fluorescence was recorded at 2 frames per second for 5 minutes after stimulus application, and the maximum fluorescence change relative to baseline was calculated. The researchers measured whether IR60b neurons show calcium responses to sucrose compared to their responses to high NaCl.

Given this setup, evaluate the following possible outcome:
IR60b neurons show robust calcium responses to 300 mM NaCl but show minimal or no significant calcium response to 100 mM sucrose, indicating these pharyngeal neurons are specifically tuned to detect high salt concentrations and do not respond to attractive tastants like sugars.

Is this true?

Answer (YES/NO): NO